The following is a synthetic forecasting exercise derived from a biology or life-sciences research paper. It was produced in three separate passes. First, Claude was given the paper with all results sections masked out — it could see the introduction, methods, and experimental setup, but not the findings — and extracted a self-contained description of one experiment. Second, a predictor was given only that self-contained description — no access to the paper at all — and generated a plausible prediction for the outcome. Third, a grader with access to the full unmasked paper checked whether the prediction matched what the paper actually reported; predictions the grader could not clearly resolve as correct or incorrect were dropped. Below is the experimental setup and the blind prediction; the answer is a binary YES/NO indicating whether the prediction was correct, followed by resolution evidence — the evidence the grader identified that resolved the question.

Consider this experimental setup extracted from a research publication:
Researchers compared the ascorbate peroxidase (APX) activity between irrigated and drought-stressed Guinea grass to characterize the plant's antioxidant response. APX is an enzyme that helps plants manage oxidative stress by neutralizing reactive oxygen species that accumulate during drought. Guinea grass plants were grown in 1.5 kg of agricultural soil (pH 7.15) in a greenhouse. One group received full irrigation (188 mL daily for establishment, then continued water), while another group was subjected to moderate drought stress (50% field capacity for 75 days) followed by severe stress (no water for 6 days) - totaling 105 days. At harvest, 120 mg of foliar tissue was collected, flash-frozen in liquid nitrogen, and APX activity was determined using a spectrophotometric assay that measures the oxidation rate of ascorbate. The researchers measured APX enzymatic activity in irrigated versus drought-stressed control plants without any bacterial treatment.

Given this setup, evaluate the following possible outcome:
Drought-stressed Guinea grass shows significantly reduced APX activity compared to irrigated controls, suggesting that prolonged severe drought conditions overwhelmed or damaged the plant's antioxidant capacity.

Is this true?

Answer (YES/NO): NO